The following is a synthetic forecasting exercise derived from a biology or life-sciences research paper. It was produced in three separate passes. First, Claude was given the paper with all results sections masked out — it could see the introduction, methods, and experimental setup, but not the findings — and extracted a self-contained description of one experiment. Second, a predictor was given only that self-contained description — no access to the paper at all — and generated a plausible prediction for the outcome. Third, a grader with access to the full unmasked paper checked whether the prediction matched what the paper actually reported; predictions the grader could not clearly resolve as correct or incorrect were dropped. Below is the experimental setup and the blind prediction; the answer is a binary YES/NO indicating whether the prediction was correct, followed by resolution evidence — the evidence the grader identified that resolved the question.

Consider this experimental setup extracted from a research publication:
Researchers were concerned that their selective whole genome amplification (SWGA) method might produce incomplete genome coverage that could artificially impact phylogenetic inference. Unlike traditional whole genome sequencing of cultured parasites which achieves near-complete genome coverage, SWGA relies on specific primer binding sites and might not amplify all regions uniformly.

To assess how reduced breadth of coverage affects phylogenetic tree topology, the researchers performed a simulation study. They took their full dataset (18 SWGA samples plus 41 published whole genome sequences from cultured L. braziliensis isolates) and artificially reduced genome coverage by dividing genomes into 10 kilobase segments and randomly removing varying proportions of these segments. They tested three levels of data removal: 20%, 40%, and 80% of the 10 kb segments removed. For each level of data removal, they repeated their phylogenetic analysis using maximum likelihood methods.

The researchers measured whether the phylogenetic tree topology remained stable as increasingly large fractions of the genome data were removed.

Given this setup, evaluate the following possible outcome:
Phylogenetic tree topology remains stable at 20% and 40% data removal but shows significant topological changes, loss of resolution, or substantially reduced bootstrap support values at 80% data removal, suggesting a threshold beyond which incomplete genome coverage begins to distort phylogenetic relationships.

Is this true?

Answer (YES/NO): YES